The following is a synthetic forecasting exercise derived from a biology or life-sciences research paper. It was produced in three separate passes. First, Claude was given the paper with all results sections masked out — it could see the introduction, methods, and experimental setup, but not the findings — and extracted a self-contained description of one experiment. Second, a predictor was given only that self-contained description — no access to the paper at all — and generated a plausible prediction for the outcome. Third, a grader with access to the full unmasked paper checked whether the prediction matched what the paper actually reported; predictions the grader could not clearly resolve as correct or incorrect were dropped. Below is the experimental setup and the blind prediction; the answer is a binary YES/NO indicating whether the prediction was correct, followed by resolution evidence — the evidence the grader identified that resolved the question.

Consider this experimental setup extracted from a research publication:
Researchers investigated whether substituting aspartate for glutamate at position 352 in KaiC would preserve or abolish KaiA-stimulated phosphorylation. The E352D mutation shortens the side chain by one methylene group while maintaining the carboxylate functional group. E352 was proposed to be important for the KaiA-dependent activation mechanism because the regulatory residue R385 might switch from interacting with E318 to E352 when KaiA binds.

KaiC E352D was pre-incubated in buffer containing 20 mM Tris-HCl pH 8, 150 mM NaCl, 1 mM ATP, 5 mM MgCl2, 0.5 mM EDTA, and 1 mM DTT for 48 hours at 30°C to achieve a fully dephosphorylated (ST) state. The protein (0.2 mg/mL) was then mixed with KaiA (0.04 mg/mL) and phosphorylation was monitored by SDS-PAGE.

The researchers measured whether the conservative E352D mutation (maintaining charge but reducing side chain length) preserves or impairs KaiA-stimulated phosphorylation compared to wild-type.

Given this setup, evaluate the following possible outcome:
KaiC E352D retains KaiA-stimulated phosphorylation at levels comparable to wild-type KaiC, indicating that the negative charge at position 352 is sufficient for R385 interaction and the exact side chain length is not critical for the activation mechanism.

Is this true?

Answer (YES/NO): NO